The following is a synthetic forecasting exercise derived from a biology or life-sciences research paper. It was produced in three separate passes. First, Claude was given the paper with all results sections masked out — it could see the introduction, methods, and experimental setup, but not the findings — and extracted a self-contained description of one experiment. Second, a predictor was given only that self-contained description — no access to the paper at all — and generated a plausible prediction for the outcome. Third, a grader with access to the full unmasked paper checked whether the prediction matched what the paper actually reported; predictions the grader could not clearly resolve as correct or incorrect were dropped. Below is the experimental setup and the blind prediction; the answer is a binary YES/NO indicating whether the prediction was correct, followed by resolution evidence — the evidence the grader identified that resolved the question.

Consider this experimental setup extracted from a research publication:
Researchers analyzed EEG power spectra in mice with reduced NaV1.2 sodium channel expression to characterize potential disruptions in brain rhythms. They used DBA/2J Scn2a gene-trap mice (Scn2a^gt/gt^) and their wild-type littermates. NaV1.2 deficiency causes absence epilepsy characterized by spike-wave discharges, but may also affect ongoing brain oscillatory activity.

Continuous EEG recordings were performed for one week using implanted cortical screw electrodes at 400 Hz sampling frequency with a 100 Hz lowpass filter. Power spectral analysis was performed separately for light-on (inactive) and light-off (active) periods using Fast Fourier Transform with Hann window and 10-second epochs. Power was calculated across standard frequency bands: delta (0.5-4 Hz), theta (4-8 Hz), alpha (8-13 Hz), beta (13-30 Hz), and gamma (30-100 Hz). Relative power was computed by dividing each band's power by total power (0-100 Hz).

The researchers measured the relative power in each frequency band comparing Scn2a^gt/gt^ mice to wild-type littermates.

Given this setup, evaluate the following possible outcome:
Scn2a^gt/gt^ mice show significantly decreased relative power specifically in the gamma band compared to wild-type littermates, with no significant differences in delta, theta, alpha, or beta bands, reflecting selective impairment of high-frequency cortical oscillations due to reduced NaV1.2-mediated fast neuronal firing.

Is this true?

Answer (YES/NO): NO